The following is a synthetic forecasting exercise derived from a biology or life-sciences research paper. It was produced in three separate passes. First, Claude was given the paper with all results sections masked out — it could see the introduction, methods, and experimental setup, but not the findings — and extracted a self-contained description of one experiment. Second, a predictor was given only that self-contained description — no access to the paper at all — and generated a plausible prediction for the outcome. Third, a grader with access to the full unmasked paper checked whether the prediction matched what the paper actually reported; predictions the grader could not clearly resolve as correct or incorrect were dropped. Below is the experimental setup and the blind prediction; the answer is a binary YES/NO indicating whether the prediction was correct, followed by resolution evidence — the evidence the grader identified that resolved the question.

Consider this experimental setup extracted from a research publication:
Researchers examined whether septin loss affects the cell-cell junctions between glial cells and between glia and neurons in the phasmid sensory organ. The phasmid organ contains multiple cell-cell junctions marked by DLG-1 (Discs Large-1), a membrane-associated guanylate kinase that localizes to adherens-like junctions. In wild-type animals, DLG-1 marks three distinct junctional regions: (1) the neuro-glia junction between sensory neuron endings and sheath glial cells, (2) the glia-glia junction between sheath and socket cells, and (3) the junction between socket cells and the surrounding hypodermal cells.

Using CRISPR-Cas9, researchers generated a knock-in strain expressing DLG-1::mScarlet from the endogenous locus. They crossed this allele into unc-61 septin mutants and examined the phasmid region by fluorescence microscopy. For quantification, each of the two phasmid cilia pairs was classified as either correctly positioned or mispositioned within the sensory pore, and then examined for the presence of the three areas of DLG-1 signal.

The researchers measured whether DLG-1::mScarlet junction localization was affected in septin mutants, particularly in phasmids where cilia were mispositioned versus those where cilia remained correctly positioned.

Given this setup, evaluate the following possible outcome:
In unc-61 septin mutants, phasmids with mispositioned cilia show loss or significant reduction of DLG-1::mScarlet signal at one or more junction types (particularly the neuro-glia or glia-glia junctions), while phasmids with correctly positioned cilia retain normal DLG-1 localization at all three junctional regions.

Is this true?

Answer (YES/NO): NO